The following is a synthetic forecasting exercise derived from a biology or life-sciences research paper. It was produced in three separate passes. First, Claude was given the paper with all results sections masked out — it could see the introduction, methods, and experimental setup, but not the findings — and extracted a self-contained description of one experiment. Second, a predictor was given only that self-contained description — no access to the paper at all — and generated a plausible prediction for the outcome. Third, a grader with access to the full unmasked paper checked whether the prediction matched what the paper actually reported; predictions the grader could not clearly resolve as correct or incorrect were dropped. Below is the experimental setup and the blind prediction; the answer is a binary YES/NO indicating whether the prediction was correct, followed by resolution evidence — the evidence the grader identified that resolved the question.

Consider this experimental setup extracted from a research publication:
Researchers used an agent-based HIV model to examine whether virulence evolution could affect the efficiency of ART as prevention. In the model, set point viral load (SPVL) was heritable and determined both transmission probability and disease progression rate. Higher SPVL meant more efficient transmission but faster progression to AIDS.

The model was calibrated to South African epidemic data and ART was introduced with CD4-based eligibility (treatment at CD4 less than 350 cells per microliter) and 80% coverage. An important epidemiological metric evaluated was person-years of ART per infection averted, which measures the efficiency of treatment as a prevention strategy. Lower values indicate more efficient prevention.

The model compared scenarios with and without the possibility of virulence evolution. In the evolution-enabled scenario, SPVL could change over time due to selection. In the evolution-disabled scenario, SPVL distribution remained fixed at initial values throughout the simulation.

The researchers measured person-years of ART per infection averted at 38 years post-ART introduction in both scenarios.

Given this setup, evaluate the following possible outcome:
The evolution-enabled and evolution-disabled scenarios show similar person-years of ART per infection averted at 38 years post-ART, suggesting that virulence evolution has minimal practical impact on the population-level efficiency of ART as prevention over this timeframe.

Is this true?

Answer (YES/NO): NO